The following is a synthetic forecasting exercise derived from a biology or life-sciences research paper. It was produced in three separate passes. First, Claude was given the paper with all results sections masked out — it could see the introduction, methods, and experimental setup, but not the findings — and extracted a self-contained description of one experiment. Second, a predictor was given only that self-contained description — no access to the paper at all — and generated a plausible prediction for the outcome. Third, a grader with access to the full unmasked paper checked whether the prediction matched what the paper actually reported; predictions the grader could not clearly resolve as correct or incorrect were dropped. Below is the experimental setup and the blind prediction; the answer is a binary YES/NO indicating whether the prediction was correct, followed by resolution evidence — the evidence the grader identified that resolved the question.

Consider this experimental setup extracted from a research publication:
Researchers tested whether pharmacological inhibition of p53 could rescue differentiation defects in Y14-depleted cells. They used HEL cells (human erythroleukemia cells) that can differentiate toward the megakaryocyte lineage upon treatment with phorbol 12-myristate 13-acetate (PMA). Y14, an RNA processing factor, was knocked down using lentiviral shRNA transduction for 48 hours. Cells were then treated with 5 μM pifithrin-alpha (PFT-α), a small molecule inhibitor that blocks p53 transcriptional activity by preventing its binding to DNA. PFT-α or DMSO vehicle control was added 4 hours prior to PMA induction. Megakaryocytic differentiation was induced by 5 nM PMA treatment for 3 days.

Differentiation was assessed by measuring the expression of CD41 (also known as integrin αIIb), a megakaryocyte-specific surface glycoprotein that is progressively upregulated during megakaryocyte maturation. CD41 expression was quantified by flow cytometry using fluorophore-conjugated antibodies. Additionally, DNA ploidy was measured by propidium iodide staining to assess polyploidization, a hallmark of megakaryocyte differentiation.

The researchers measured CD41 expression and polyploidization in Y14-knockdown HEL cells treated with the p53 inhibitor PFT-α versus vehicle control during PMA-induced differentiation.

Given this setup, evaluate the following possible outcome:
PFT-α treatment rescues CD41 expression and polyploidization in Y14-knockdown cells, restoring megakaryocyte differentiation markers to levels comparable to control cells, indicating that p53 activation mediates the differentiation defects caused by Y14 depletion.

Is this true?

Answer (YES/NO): NO